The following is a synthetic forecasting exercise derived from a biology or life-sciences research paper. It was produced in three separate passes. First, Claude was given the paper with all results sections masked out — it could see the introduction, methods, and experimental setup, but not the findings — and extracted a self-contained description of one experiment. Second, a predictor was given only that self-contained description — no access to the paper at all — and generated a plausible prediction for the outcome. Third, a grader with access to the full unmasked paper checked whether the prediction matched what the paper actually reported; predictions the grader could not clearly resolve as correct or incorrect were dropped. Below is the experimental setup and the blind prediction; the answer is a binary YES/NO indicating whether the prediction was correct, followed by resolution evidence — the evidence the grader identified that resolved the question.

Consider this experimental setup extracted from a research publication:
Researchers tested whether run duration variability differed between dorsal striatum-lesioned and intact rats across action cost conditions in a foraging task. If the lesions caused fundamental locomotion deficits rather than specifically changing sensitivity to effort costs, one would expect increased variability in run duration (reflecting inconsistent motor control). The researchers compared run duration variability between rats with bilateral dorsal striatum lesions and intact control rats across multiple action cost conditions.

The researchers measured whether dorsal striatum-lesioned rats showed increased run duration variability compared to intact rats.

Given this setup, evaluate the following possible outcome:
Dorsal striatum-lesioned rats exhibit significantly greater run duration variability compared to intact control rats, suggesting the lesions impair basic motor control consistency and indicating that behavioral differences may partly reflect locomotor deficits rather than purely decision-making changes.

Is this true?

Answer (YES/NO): NO